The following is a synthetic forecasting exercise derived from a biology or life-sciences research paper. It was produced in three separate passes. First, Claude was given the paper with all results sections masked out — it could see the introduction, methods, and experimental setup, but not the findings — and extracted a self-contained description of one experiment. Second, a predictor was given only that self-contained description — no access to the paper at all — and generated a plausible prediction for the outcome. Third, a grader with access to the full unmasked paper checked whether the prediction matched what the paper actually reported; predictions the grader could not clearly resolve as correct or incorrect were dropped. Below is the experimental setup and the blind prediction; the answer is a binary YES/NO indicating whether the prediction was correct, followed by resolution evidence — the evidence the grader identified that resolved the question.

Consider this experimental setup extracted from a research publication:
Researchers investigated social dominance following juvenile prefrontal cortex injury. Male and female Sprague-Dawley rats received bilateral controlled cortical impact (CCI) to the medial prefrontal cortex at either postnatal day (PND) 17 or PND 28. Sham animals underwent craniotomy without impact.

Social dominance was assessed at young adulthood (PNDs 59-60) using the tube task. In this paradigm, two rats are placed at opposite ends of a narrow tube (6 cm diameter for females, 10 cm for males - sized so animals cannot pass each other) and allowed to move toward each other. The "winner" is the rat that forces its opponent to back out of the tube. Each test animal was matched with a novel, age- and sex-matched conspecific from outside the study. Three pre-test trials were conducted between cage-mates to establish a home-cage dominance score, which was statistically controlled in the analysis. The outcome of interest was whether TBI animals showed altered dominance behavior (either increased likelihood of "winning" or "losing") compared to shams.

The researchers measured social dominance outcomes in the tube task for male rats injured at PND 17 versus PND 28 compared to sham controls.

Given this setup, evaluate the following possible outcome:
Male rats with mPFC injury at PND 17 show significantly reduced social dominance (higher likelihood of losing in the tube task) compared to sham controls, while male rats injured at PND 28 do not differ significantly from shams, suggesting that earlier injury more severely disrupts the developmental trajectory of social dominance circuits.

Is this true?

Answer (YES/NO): NO